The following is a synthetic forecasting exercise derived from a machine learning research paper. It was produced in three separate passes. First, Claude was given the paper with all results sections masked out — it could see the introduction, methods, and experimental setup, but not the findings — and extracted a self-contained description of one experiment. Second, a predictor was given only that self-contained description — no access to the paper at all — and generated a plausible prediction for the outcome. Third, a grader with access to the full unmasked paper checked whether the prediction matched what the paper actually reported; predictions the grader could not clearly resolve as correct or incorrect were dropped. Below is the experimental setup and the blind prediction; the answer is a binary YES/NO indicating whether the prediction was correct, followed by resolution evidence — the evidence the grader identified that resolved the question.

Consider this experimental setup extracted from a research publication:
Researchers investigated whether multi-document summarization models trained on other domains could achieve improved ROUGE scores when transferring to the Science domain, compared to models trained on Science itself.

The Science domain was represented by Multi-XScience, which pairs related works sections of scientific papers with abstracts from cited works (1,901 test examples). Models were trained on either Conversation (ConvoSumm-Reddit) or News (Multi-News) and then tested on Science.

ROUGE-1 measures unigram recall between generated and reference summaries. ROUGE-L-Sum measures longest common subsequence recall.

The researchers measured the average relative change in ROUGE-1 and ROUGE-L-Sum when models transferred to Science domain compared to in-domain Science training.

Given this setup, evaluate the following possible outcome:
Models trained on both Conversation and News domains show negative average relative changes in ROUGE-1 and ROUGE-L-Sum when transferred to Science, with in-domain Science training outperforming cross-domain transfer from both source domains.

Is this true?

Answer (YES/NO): NO